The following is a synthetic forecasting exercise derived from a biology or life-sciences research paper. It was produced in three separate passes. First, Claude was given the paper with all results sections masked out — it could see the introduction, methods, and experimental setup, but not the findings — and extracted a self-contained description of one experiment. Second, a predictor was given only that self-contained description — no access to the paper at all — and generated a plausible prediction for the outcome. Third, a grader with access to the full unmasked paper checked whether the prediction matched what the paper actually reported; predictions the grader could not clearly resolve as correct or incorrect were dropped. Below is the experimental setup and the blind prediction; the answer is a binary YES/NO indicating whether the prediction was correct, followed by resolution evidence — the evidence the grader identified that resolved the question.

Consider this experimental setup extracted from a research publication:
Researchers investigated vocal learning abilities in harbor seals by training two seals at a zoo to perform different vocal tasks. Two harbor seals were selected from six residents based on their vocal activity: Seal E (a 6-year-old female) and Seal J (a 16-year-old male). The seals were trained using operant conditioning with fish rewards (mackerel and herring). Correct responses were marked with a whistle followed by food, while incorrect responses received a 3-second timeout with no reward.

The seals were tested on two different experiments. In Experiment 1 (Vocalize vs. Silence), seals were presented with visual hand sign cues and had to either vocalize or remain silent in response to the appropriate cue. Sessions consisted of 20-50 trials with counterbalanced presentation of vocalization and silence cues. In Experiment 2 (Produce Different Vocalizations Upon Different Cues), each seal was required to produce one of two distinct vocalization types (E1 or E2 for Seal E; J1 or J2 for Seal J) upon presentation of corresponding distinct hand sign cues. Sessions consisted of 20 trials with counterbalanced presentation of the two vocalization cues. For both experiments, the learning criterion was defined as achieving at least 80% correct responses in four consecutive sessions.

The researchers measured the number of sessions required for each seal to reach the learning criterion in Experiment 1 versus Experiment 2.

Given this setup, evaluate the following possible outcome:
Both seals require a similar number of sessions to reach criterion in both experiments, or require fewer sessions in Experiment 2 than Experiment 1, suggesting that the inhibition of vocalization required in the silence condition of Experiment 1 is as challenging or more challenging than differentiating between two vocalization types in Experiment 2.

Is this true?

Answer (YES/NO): NO